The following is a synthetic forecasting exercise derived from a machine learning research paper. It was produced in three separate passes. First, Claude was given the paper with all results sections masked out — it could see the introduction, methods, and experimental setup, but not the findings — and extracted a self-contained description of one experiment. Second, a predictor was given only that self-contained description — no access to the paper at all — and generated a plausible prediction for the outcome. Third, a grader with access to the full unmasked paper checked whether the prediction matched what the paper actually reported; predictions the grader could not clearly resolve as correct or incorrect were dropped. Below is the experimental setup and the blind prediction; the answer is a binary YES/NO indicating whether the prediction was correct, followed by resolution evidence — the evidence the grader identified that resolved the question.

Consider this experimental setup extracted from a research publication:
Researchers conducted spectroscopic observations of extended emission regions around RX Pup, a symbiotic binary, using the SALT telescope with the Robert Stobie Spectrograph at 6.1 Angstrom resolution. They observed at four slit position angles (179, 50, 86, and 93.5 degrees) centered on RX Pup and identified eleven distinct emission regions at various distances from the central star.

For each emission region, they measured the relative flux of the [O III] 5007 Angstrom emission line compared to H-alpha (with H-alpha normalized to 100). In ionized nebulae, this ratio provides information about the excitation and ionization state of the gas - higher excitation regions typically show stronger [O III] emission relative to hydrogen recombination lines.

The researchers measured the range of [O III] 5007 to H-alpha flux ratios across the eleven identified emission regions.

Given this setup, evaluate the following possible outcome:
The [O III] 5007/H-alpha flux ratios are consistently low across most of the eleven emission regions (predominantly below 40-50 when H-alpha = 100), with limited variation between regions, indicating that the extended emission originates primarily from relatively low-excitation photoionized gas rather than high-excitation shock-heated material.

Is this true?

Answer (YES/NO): NO